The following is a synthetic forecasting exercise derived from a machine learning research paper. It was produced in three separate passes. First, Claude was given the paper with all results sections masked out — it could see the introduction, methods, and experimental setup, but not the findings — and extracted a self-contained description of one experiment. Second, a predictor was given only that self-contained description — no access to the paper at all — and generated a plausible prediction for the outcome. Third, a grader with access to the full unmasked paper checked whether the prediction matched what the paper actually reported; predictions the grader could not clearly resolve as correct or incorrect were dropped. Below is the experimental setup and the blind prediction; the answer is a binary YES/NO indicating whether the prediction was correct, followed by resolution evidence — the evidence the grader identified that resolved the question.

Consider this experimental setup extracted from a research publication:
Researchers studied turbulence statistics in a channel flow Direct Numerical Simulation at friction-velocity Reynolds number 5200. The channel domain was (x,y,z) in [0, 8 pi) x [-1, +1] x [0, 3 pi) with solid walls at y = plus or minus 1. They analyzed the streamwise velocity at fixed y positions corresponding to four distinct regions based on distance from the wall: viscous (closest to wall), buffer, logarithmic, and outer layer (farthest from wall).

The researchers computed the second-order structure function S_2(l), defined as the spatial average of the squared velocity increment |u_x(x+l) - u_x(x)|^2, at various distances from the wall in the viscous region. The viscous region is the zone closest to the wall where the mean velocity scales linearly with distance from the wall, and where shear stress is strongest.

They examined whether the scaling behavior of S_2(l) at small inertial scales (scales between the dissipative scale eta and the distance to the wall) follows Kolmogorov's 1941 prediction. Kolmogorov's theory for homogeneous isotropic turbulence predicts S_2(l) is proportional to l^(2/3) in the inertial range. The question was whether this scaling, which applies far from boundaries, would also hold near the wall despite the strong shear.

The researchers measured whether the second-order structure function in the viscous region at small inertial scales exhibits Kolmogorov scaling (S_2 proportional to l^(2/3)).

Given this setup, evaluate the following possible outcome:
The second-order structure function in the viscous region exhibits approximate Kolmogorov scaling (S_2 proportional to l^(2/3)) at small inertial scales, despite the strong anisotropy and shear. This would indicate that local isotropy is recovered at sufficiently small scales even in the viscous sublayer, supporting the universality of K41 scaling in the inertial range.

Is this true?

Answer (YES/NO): NO